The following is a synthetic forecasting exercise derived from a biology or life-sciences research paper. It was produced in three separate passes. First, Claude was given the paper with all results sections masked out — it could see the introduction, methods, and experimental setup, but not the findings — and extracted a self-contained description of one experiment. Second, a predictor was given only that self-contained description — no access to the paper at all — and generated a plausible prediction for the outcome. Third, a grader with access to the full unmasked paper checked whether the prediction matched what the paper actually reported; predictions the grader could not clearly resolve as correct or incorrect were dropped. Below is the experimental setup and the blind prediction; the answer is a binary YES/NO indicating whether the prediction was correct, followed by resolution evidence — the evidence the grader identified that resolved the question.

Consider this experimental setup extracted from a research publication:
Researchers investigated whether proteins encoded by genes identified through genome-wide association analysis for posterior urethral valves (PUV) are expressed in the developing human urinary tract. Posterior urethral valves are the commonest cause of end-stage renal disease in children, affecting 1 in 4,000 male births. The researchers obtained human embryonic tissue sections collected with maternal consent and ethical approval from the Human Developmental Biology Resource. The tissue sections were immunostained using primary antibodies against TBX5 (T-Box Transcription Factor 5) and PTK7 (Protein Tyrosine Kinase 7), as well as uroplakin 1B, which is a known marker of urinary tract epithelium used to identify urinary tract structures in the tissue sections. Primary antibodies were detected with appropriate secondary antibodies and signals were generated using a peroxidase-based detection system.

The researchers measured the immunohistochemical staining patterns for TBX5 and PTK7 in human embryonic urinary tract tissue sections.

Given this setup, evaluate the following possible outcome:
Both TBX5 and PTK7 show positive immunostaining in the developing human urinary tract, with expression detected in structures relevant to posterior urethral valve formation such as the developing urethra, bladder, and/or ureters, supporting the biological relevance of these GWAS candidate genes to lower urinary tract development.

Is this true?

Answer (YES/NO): YES